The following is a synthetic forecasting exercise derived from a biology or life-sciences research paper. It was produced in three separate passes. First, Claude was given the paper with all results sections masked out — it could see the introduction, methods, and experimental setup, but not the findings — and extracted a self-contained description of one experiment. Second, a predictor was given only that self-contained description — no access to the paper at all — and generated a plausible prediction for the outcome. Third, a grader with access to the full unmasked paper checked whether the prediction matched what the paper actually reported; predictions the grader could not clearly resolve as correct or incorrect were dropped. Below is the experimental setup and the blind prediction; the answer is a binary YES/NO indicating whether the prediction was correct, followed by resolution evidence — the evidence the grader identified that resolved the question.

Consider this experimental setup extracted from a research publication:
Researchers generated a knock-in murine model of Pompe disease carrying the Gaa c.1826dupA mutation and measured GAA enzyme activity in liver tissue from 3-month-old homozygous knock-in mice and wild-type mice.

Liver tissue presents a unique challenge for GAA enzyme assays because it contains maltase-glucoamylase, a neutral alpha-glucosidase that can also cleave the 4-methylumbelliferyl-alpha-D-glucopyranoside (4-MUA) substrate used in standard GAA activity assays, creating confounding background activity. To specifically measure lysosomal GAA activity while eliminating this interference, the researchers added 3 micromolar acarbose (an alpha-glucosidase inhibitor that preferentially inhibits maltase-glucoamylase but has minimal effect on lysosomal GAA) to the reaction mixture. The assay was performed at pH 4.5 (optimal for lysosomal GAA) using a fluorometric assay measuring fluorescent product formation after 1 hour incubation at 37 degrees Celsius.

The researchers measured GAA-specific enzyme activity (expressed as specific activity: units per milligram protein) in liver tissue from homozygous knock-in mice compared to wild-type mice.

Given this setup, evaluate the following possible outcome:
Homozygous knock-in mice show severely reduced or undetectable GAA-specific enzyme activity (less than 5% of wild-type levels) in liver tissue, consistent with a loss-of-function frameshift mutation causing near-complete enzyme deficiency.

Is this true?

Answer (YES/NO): YES